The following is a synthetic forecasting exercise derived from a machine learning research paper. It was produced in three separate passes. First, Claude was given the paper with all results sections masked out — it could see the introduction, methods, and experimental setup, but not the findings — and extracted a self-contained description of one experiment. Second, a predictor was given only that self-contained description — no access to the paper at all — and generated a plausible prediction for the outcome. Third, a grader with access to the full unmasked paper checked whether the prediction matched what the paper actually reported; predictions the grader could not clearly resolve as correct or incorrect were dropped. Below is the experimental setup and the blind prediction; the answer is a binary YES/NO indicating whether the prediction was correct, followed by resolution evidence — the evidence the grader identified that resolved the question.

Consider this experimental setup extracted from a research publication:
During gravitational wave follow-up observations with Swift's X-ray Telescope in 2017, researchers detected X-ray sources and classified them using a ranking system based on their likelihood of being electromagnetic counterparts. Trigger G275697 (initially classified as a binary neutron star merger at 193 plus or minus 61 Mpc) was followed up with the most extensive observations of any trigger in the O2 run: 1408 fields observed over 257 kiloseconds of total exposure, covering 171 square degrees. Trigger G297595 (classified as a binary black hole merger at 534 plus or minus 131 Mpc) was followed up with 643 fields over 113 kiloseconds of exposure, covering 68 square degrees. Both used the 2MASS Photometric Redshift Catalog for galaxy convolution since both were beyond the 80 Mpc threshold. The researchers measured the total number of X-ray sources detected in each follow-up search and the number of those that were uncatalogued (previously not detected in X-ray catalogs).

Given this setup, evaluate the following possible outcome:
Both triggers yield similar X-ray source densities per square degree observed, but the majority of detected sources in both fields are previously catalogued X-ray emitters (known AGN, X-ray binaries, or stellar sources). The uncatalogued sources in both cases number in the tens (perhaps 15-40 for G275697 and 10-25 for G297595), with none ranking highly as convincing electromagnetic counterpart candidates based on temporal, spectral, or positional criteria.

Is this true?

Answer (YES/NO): NO